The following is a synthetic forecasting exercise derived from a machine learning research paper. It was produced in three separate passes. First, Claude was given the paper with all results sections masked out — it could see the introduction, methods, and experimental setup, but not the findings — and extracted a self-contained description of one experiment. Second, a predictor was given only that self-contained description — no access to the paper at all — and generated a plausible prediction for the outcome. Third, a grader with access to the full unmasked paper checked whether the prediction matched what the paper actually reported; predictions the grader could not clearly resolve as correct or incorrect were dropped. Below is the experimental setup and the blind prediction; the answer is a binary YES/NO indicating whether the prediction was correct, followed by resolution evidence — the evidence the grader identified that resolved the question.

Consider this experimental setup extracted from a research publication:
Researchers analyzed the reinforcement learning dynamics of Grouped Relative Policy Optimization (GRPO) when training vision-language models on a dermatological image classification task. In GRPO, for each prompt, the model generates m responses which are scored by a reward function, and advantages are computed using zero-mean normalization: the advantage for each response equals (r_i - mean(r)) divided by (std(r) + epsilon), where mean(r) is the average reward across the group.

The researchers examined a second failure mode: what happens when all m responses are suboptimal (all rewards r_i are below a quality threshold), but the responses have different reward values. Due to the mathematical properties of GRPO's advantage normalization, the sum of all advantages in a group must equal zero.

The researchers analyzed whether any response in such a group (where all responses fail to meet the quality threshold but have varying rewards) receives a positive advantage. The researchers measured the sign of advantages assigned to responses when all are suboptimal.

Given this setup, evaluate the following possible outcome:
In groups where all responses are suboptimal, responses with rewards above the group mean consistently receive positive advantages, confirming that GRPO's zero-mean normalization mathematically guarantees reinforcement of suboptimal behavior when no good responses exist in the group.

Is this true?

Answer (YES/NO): YES